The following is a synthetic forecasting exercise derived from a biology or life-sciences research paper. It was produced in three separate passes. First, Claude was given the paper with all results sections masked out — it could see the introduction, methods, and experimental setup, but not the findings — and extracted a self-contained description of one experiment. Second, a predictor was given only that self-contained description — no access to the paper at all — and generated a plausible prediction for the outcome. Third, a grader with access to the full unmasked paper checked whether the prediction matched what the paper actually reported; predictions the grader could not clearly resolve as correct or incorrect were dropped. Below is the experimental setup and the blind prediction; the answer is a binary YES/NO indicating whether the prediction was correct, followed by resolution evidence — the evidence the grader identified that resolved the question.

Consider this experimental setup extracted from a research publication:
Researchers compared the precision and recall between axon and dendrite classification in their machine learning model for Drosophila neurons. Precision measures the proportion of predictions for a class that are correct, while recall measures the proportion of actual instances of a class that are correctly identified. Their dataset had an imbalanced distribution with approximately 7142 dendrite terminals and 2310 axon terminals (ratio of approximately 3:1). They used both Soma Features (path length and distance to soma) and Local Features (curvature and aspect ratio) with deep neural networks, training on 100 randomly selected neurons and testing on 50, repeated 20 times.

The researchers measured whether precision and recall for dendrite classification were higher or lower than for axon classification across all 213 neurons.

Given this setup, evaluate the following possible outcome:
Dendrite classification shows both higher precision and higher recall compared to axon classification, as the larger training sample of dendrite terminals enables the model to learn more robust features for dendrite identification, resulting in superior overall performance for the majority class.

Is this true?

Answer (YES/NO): YES